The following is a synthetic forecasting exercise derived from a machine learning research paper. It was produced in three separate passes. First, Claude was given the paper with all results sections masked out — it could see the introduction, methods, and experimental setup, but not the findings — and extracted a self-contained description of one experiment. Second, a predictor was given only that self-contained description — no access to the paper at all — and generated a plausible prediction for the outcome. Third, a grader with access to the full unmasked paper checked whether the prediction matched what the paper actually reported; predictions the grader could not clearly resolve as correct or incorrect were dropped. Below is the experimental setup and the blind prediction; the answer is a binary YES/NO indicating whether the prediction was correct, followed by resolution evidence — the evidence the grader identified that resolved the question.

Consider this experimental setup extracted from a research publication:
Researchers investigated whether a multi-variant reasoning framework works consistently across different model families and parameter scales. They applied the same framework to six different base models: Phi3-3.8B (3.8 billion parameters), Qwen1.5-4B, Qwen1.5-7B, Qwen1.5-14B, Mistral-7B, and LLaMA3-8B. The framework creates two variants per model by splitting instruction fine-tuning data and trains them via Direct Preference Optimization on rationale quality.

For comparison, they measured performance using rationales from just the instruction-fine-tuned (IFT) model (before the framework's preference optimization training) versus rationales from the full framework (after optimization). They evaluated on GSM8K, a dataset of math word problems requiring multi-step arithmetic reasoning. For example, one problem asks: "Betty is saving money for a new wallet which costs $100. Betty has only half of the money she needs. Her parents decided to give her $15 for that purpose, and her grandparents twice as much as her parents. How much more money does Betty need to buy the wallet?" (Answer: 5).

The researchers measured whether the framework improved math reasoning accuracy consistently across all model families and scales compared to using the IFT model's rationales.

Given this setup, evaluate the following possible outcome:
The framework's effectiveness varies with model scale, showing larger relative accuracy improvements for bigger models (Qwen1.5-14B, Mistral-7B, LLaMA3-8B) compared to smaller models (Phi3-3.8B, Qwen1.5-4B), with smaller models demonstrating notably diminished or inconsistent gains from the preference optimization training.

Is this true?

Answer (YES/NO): NO